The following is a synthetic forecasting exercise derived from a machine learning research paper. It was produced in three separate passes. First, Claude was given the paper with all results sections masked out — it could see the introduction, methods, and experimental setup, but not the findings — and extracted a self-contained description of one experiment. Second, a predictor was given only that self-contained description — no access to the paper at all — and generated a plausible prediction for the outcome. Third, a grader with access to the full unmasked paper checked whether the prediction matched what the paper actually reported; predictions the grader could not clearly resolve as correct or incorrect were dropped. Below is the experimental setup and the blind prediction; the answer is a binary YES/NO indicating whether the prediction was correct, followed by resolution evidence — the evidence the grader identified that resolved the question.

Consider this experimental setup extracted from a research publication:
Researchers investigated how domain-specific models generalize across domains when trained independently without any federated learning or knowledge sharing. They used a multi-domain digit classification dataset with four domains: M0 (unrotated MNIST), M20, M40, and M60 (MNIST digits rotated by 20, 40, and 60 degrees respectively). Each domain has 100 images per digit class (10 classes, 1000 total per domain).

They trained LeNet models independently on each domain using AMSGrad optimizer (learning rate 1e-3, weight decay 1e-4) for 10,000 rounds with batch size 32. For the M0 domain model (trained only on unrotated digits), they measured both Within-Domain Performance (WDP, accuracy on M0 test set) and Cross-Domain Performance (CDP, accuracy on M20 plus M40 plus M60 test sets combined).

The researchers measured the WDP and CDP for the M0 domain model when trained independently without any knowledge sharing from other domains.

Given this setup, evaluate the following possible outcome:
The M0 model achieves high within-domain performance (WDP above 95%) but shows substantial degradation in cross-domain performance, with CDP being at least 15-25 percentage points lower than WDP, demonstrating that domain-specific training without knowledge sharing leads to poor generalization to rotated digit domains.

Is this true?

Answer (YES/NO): NO